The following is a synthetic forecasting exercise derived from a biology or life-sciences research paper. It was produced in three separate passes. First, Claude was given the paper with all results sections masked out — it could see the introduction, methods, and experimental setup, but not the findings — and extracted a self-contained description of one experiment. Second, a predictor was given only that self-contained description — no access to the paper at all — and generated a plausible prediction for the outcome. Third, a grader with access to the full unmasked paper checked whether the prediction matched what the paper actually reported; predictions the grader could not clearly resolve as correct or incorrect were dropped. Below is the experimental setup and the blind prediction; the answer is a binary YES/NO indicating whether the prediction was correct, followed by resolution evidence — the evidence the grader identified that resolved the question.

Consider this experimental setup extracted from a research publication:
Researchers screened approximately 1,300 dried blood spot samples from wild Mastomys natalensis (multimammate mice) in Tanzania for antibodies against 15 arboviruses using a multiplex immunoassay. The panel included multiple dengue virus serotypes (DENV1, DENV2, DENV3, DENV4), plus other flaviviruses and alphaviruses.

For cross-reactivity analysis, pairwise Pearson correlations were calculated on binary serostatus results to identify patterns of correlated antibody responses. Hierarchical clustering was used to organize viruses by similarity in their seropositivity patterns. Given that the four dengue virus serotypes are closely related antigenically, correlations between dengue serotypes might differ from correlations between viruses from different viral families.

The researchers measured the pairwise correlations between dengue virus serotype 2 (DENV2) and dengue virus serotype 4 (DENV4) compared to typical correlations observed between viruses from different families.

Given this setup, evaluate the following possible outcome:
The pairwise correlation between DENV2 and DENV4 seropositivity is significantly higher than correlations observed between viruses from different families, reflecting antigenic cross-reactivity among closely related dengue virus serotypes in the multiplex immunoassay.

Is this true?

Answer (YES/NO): YES